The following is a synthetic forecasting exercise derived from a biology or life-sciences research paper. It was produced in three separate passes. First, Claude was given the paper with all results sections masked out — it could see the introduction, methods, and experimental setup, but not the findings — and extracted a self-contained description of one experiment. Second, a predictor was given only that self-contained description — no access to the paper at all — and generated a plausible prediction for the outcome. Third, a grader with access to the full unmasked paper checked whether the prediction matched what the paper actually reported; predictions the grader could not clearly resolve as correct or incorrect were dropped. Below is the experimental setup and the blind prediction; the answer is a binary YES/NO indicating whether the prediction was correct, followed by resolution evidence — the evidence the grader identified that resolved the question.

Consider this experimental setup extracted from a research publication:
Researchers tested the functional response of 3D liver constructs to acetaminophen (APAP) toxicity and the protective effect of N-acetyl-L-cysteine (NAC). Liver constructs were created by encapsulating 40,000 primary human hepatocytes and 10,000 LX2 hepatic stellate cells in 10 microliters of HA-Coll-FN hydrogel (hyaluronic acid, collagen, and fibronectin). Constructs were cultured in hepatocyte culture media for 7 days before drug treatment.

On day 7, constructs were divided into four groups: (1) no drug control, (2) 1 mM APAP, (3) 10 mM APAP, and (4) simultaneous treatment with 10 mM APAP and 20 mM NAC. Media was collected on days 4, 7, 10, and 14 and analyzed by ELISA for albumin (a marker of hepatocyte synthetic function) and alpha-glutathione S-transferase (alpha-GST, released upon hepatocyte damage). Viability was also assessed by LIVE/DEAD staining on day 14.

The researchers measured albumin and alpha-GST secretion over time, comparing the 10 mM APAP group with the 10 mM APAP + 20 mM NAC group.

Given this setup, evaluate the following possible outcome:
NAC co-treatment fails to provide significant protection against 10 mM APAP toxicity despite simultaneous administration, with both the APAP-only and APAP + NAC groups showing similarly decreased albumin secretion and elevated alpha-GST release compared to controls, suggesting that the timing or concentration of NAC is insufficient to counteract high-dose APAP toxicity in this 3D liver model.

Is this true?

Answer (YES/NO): NO